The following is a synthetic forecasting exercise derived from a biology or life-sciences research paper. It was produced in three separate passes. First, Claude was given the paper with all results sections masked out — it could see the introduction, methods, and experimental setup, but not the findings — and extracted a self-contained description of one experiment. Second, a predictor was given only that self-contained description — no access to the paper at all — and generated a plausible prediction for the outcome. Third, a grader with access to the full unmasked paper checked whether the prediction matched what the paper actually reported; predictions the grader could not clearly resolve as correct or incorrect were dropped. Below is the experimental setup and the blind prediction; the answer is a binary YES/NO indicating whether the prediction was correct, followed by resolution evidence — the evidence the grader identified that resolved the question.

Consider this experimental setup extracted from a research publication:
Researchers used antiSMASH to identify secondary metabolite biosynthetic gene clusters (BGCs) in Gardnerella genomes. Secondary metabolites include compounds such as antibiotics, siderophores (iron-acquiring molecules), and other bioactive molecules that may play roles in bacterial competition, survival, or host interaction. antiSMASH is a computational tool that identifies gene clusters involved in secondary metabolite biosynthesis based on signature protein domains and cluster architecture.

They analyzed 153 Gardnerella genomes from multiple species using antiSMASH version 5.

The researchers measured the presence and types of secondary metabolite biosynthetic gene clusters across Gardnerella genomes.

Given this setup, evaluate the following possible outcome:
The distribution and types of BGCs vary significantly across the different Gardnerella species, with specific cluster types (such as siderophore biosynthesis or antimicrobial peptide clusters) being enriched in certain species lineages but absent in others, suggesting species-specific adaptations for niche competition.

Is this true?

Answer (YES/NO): NO